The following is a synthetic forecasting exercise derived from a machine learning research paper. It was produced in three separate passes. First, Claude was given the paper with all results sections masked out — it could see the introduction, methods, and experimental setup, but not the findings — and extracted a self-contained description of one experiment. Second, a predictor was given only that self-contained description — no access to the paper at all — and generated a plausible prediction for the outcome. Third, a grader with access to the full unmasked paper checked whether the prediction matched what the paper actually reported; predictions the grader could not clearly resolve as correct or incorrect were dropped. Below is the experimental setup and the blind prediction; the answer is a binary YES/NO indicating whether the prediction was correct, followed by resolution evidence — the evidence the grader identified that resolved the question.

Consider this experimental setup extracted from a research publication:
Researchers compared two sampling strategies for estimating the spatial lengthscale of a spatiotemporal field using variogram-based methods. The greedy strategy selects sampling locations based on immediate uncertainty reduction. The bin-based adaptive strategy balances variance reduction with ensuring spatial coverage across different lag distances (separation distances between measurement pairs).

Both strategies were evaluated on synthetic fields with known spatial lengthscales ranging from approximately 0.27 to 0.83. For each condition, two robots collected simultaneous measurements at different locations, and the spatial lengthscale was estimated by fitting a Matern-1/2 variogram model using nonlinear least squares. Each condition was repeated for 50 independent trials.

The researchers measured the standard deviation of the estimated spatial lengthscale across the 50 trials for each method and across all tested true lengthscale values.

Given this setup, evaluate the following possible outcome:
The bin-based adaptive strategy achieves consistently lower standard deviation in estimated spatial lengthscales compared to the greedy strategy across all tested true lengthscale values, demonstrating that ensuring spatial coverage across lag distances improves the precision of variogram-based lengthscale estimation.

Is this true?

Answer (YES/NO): YES